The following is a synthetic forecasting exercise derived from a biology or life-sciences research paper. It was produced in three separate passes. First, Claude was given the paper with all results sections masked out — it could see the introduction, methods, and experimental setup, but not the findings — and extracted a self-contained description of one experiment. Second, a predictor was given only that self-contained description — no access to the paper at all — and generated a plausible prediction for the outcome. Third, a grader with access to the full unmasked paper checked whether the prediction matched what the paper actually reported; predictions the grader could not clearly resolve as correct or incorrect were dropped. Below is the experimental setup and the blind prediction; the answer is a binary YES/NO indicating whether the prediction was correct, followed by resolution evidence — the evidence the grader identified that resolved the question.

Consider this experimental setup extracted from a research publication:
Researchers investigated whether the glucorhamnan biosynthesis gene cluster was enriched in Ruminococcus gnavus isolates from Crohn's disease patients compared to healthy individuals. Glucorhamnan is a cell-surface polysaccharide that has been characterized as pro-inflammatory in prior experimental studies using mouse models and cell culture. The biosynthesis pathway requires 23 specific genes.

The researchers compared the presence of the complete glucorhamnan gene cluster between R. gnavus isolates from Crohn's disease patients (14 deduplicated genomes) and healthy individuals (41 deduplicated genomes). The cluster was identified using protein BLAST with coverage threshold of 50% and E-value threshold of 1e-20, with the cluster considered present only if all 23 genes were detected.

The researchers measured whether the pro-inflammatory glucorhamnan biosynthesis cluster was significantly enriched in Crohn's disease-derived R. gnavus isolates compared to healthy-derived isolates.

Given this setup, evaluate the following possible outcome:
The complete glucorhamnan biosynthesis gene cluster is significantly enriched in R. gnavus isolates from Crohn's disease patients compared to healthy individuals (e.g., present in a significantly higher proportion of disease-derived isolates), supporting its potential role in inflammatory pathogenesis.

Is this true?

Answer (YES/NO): NO